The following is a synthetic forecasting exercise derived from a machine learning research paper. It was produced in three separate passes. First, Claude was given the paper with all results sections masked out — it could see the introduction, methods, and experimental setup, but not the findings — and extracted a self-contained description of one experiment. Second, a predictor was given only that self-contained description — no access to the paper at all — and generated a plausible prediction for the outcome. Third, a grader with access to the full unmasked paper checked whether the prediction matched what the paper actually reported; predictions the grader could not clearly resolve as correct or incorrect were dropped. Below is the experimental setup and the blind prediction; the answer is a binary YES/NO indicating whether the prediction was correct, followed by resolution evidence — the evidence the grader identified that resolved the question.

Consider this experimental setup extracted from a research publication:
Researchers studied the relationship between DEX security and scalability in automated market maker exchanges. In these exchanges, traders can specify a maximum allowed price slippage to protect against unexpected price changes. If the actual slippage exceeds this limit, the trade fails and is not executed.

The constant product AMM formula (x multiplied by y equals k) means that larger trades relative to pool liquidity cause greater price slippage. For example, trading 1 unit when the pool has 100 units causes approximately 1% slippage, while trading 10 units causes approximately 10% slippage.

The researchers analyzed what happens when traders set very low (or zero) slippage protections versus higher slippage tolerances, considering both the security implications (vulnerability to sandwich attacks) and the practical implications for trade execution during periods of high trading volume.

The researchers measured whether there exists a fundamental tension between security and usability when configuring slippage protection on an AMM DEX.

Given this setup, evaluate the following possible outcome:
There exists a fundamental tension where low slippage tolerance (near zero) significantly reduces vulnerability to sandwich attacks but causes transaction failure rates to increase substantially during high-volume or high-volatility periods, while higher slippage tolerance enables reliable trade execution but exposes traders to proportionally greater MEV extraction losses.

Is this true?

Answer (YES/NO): YES